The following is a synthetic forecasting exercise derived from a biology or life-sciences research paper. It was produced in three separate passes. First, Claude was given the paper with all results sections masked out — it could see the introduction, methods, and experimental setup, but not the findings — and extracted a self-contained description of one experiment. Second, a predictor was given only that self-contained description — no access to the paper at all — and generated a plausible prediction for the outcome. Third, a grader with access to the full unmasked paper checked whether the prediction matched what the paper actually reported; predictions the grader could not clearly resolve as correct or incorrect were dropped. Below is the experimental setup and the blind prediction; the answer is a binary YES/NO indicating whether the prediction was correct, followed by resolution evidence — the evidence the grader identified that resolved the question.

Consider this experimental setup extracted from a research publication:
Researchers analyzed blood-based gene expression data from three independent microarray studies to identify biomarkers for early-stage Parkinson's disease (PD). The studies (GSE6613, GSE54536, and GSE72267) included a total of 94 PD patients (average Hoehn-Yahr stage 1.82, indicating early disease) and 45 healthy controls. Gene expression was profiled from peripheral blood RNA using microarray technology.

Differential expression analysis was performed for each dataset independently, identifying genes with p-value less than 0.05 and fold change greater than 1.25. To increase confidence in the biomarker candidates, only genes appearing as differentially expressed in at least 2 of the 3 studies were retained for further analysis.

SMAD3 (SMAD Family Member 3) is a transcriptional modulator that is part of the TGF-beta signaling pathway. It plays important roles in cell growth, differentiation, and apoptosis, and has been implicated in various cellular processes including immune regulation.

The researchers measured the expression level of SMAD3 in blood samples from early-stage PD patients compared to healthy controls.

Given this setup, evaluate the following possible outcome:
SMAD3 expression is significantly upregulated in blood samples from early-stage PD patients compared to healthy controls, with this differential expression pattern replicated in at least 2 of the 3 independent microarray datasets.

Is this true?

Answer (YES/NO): NO